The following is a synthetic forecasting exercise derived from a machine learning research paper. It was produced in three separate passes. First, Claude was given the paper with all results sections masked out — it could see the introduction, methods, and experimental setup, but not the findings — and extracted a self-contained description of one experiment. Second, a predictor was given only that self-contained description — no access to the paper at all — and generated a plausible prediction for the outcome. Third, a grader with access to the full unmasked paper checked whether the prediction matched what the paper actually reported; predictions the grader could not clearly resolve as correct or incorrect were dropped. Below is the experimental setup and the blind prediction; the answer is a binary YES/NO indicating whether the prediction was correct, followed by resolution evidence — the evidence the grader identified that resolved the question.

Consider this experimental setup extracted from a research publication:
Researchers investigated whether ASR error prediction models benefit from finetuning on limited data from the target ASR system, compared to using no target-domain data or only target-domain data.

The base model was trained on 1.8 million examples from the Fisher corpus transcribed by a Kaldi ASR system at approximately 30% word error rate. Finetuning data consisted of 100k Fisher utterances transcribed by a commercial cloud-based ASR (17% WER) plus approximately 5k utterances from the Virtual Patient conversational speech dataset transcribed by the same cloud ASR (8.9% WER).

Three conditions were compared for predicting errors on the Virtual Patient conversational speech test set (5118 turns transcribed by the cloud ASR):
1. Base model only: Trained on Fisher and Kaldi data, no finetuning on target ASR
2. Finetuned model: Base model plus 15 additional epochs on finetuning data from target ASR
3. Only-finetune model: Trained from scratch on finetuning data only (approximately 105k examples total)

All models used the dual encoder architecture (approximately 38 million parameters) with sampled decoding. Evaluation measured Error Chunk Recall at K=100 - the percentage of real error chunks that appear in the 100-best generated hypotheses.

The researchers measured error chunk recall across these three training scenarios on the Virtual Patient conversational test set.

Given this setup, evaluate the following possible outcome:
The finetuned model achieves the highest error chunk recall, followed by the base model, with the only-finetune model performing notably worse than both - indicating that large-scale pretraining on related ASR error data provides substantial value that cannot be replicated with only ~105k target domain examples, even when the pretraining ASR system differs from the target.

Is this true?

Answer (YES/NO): NO